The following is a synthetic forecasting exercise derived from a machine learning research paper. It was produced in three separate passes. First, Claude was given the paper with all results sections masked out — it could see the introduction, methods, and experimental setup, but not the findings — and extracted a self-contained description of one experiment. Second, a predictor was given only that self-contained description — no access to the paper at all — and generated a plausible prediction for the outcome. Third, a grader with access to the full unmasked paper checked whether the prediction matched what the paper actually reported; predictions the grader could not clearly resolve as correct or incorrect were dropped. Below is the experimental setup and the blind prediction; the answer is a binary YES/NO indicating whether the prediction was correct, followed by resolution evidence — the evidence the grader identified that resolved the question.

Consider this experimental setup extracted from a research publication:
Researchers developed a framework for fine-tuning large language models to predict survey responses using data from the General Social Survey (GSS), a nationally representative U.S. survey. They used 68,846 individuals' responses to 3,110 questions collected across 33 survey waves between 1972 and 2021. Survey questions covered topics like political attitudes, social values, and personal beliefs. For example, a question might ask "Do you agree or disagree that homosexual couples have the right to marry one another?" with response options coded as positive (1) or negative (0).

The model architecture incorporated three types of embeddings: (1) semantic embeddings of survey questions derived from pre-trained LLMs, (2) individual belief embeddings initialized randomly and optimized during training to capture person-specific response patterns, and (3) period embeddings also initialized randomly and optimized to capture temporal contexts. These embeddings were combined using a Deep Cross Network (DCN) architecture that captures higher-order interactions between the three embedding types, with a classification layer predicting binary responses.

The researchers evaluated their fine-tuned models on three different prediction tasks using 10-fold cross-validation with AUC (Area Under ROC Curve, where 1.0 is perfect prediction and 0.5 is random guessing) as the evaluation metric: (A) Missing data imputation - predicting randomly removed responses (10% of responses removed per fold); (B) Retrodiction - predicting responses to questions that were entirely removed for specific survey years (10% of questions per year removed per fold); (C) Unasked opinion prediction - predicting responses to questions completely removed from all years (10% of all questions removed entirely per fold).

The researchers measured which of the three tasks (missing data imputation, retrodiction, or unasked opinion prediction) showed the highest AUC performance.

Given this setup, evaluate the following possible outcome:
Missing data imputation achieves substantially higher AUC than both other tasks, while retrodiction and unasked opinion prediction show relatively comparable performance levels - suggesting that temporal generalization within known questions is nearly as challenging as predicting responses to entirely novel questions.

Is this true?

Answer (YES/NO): NO